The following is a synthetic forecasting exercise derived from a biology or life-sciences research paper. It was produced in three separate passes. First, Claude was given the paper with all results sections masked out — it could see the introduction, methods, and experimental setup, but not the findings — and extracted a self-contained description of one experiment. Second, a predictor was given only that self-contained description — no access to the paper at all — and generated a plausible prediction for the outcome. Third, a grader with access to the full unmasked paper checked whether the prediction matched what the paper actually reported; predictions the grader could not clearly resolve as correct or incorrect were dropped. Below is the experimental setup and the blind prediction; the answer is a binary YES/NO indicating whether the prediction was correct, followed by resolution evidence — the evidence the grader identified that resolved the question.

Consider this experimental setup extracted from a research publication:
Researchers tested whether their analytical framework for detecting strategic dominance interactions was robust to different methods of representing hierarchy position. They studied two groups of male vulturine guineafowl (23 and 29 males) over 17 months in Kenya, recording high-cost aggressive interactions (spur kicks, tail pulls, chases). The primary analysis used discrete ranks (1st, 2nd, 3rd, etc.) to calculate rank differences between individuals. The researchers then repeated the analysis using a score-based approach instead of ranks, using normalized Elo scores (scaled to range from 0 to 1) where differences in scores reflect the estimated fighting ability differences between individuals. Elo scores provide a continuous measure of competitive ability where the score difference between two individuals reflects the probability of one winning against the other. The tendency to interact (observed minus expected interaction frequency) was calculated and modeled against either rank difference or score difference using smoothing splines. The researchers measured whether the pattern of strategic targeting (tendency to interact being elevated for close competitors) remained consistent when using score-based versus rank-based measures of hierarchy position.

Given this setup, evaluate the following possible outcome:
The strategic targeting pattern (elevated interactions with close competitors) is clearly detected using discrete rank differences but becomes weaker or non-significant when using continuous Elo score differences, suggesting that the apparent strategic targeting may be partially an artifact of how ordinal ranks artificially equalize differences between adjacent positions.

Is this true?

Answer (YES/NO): NO